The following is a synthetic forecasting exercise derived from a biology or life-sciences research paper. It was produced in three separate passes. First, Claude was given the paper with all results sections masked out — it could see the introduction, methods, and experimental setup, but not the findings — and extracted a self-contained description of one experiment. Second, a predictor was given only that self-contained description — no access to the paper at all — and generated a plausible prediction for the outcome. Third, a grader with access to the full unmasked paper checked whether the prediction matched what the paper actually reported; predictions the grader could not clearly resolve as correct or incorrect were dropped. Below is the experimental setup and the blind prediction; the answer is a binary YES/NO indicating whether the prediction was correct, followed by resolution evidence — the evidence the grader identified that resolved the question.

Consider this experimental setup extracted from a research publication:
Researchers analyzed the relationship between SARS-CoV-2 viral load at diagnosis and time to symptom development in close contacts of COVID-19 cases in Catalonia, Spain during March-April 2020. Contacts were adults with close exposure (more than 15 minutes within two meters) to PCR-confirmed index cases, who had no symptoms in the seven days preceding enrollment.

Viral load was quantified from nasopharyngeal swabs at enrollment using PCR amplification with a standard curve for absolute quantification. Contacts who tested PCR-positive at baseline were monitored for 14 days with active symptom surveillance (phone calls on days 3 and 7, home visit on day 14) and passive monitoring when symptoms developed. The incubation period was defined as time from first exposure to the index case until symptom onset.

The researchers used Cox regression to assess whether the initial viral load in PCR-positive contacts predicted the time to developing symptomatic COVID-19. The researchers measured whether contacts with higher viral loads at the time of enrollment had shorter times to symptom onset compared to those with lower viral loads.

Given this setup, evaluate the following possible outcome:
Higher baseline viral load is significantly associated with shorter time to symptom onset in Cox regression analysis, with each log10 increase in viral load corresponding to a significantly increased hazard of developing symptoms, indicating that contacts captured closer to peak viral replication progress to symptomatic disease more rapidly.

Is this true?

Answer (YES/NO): YES